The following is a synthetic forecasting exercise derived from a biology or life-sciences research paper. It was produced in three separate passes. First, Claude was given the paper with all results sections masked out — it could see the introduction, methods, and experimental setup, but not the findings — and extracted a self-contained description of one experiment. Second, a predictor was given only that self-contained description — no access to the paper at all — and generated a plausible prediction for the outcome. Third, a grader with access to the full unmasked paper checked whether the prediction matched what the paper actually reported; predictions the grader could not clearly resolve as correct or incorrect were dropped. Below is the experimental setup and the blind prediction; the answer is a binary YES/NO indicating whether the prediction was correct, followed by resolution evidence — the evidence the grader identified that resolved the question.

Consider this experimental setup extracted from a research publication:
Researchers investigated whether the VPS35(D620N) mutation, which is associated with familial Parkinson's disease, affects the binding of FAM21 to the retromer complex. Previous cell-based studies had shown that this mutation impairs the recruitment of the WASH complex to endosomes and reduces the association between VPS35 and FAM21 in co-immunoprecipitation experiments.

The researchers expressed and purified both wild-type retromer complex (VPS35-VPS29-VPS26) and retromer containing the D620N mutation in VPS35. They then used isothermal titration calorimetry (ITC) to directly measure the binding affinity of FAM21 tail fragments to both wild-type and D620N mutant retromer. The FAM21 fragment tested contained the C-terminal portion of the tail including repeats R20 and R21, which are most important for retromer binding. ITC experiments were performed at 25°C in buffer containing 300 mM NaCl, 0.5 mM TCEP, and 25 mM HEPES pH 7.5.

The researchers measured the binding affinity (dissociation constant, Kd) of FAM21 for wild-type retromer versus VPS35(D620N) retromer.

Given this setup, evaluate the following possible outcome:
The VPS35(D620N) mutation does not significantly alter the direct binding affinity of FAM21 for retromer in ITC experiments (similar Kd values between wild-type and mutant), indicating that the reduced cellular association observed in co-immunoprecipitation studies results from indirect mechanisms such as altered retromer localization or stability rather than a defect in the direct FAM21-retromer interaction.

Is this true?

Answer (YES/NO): YES